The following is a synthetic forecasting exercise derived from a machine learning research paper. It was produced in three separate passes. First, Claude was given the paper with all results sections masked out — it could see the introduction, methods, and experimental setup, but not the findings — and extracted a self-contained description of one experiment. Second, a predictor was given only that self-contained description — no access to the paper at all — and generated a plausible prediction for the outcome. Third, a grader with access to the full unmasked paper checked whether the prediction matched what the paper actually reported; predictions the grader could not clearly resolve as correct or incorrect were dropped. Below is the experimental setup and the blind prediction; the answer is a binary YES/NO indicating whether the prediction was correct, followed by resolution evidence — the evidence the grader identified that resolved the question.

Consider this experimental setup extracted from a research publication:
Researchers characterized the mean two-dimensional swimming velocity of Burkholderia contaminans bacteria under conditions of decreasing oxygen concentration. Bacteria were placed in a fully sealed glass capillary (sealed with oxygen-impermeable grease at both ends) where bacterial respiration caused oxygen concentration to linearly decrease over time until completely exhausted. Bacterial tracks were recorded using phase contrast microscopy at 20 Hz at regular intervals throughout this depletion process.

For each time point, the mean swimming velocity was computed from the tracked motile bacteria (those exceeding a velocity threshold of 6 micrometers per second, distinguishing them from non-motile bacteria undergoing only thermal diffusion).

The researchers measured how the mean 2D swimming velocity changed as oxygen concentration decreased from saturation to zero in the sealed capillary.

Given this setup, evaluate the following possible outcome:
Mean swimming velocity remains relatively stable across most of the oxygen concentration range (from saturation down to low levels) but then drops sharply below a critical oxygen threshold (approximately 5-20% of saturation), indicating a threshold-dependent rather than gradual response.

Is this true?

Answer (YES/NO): NO